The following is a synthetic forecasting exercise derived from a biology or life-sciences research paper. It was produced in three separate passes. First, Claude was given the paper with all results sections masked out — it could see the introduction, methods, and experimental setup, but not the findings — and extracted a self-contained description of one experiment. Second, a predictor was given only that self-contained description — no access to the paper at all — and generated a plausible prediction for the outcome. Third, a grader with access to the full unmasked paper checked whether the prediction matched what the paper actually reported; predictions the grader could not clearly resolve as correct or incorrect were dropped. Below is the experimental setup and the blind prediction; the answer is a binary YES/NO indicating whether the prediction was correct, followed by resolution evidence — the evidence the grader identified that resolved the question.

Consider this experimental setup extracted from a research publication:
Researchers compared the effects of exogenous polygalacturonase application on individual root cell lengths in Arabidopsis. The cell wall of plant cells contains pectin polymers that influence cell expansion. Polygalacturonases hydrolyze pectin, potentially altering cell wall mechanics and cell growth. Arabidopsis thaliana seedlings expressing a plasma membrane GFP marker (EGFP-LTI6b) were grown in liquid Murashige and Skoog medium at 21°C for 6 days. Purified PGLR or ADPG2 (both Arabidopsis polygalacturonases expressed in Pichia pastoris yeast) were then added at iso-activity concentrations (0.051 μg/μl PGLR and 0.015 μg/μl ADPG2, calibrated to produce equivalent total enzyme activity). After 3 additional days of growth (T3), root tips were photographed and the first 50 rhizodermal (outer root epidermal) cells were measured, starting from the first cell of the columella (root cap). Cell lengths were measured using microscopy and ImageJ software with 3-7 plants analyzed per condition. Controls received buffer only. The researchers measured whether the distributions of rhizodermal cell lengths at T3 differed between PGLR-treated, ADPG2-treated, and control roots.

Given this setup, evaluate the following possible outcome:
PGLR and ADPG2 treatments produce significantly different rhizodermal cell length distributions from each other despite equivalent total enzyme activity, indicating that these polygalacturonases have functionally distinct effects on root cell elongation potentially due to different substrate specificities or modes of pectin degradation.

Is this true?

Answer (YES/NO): YES